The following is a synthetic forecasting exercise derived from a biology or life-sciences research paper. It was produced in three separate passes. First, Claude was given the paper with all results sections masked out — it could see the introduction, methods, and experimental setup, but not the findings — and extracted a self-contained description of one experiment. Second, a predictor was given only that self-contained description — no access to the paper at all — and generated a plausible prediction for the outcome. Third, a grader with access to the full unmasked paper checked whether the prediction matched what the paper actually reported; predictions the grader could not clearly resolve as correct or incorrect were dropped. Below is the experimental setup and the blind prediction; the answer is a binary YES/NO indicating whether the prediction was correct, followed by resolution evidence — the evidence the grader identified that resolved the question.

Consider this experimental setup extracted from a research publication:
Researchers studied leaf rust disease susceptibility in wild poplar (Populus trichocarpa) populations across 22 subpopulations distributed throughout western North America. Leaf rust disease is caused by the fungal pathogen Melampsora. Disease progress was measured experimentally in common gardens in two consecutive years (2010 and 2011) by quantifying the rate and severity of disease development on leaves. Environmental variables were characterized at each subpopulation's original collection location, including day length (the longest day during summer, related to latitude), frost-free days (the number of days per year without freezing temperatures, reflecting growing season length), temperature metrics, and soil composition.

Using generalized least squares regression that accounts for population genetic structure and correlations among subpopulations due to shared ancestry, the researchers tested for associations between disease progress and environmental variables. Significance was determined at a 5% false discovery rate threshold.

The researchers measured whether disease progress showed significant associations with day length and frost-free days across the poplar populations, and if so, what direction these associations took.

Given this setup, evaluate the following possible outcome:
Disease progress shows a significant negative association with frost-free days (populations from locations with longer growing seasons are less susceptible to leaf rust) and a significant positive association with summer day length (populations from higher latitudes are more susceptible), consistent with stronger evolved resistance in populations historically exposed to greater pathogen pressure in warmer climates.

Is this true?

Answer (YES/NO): YES